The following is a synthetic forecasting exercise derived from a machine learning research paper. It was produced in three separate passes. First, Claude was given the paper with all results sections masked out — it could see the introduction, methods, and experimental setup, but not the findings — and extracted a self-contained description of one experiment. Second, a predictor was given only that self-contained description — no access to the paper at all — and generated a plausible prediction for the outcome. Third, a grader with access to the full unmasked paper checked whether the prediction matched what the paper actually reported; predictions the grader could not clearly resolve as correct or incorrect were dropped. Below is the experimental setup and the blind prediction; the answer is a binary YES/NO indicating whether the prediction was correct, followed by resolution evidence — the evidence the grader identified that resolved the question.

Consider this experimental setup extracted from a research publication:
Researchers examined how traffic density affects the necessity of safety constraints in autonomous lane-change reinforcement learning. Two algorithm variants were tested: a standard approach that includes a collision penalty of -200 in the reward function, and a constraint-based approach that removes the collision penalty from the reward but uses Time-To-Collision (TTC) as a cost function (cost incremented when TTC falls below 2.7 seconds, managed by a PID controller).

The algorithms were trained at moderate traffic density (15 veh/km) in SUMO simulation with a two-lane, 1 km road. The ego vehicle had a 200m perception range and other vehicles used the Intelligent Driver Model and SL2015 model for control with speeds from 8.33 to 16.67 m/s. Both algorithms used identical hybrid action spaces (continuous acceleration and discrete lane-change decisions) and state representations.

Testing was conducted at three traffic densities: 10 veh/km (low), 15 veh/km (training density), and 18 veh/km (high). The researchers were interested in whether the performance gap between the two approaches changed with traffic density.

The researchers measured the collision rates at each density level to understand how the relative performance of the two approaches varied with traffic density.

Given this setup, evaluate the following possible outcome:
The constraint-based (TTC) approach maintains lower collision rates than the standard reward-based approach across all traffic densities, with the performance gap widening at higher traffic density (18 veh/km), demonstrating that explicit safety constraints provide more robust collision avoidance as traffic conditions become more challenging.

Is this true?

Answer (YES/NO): NO